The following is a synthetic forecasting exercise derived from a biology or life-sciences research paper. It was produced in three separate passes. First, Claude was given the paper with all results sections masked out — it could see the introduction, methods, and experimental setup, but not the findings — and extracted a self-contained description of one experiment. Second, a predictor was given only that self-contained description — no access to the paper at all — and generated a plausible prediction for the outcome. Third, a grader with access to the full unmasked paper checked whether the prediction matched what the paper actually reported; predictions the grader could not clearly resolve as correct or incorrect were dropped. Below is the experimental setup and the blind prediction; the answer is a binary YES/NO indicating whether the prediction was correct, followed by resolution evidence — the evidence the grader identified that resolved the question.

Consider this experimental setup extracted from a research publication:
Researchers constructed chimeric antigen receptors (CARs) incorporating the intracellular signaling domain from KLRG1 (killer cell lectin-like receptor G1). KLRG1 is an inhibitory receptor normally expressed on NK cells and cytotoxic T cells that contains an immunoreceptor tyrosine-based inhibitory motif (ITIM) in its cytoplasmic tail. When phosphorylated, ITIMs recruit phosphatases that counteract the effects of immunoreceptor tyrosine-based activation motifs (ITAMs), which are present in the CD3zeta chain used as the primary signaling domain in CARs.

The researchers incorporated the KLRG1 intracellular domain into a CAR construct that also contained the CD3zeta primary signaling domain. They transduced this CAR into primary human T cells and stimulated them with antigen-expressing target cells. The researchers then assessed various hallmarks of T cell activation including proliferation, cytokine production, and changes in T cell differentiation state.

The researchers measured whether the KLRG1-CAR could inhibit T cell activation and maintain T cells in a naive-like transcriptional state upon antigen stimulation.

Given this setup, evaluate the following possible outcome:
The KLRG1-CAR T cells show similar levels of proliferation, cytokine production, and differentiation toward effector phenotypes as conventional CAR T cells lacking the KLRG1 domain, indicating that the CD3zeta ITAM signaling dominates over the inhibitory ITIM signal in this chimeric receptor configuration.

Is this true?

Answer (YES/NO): NO